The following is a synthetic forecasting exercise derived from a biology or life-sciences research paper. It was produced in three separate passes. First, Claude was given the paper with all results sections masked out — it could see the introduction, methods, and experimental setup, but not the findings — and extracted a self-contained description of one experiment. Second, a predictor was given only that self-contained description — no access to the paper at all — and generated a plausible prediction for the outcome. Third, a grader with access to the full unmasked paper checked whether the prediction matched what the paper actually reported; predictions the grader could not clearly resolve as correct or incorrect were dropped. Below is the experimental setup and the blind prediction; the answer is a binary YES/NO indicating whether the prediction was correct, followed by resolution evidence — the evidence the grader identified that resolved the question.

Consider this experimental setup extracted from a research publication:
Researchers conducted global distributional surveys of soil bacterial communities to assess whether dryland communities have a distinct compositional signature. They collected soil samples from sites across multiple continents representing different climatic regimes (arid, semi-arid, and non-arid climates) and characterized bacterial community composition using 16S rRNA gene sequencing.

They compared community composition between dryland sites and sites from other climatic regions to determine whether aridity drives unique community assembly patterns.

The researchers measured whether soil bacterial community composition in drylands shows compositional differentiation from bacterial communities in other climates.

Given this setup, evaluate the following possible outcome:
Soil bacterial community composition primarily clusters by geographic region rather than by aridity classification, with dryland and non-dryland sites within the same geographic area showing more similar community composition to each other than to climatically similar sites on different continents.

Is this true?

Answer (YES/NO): NO